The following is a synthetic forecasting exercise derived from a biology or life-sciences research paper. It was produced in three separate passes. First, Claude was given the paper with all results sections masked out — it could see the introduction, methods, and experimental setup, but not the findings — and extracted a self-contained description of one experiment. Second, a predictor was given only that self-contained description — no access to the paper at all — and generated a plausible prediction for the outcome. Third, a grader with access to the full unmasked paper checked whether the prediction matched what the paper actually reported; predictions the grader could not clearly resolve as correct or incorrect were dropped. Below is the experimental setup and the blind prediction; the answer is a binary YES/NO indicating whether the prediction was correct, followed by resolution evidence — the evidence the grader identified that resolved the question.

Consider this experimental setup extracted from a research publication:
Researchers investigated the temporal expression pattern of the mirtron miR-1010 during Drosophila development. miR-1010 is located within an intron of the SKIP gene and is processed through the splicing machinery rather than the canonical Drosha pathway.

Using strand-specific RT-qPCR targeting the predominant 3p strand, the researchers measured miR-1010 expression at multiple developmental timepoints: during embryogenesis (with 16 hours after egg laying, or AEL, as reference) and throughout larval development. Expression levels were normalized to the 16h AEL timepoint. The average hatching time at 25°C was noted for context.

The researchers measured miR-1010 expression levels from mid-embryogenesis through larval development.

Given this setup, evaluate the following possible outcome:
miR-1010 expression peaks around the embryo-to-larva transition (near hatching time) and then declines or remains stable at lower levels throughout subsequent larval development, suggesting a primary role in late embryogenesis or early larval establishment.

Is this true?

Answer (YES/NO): NO